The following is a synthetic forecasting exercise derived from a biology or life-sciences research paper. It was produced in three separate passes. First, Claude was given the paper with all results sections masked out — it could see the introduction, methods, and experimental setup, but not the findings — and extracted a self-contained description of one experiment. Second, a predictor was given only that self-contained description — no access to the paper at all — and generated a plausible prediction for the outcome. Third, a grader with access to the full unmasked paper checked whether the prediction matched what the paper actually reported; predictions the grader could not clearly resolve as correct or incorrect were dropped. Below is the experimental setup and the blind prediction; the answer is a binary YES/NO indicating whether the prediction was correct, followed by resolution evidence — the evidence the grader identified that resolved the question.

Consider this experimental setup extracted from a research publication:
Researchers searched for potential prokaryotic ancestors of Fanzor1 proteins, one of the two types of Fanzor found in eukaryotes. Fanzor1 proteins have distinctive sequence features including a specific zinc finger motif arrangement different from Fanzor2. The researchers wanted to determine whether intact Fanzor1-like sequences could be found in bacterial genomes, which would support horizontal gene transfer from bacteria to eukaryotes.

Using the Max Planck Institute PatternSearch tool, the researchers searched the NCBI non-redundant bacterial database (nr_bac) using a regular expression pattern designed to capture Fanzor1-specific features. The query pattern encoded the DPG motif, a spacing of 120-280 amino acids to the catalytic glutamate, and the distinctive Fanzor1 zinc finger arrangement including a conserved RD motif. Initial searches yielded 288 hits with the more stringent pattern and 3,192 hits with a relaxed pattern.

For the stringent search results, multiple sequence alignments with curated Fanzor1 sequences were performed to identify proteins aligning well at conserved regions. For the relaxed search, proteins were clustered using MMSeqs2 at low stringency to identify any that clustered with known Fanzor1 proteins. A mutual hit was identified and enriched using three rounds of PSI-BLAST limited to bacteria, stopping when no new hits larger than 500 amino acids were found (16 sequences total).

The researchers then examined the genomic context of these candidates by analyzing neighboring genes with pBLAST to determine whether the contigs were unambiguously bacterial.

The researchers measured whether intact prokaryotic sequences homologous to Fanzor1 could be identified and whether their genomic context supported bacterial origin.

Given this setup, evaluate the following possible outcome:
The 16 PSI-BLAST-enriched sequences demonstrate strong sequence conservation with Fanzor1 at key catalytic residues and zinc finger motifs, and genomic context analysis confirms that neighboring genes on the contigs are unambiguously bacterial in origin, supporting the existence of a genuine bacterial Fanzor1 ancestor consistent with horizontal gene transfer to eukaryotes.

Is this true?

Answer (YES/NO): NO